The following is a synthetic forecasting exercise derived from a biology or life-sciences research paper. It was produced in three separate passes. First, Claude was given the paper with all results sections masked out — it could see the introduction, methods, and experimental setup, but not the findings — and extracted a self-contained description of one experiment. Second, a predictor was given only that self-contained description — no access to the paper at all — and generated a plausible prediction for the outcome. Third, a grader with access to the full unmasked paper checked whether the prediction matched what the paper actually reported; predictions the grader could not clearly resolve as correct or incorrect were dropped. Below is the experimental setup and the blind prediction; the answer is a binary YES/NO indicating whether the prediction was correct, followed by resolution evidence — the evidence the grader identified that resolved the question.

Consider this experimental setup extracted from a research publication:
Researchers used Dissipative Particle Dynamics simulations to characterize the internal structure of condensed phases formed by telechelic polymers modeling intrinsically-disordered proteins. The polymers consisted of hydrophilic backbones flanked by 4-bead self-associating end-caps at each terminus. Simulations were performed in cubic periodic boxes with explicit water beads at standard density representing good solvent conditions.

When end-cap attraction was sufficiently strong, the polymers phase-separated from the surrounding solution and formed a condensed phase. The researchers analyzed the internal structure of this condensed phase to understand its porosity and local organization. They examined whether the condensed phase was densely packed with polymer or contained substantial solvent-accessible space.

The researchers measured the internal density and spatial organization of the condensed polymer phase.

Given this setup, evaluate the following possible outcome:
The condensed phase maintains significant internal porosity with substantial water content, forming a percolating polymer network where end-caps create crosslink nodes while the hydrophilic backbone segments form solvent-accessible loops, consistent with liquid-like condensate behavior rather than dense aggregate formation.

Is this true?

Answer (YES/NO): YES